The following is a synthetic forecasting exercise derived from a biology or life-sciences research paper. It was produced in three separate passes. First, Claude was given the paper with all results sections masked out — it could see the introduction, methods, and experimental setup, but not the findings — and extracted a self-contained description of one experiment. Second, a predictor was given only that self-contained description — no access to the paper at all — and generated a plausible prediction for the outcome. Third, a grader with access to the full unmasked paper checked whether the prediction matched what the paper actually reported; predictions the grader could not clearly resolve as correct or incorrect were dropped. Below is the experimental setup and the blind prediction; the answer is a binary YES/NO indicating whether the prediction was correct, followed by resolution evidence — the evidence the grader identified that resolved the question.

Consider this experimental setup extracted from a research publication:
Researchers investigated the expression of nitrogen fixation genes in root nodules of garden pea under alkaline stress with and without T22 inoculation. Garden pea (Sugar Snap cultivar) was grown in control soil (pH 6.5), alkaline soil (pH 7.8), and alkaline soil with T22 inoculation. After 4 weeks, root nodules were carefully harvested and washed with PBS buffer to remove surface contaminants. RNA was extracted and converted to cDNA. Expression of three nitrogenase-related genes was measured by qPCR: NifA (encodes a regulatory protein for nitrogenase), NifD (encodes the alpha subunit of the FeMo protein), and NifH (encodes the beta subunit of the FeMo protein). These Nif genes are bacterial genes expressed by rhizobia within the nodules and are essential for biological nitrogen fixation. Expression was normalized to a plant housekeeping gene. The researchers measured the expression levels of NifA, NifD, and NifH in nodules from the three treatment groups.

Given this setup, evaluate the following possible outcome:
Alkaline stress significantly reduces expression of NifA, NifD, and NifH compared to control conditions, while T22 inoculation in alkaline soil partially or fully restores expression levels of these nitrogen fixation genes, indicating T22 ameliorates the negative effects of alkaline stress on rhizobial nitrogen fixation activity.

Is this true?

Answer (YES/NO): NO